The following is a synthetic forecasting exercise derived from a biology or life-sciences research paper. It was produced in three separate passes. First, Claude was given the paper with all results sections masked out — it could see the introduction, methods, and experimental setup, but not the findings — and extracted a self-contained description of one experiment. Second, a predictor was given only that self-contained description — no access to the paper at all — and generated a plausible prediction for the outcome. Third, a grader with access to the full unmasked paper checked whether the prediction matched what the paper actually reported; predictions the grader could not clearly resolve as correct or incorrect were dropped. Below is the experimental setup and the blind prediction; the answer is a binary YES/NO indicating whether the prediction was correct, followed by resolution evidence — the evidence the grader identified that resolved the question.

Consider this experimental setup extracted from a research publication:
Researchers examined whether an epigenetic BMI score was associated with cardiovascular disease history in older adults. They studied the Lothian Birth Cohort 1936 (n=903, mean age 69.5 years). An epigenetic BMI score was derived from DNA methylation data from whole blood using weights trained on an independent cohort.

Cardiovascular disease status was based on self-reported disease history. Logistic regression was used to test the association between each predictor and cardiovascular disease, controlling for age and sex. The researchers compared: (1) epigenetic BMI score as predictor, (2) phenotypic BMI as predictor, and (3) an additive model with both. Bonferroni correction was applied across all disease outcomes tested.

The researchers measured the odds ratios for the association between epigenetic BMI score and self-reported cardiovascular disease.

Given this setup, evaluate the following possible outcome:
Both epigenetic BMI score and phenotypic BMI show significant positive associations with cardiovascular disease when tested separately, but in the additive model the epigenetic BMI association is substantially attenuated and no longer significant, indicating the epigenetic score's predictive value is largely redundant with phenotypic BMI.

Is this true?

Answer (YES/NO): NO